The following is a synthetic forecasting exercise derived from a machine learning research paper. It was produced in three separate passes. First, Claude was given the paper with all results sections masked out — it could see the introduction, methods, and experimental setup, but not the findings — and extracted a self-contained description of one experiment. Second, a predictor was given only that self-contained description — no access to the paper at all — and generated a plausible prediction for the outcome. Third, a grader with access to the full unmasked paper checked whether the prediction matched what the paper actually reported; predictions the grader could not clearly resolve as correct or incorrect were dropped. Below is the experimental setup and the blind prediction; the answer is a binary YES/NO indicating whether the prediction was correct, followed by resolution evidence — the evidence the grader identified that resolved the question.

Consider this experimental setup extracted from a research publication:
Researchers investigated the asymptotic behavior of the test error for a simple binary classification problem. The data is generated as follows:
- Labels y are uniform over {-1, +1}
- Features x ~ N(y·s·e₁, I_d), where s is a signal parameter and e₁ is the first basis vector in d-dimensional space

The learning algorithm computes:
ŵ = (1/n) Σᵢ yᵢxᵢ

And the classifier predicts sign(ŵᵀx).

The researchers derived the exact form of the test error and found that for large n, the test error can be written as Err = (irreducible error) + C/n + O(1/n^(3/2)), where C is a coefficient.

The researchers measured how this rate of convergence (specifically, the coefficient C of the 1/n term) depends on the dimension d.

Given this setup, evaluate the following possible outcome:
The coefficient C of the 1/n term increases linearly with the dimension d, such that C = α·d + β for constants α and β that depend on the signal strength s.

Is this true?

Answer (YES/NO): YES